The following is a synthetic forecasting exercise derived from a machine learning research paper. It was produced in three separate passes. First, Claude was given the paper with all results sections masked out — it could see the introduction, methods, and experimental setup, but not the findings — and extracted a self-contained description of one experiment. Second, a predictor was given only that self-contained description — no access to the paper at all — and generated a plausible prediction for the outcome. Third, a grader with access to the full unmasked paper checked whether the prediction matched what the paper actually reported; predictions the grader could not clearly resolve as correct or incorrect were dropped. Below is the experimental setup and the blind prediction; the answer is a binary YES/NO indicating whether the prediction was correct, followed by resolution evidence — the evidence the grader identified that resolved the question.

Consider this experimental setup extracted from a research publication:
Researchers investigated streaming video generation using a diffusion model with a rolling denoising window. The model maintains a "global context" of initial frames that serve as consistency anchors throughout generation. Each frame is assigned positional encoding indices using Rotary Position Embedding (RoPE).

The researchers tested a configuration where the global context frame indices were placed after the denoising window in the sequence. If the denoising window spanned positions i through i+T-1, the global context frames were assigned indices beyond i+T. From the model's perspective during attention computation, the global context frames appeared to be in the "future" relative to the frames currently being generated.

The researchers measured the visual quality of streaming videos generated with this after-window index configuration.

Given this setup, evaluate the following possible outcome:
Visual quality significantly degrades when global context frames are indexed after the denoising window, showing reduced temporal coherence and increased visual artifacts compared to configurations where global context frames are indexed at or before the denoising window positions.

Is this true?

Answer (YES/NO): YES